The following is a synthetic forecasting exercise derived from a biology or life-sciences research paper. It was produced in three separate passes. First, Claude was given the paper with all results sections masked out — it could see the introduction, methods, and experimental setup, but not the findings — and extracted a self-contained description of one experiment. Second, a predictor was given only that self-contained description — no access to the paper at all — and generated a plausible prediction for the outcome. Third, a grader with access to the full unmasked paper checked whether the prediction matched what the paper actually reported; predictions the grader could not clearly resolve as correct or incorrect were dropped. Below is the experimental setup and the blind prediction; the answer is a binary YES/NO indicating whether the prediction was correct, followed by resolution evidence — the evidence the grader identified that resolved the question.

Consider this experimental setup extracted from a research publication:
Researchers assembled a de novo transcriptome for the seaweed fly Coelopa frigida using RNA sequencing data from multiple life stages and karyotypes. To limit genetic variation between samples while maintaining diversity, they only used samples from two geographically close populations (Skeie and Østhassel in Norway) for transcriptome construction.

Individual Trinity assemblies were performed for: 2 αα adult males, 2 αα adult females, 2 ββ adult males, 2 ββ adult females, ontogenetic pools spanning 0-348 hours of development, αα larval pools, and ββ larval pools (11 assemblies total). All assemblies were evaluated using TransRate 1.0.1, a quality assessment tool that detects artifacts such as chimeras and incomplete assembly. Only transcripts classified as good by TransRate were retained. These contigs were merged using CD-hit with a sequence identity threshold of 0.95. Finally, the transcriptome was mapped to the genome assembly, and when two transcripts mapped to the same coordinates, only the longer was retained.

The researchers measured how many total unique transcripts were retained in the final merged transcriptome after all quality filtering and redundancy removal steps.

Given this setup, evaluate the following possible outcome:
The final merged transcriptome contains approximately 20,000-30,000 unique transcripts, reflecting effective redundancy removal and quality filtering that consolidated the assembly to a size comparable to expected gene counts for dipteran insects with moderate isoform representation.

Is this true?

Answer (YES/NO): NO